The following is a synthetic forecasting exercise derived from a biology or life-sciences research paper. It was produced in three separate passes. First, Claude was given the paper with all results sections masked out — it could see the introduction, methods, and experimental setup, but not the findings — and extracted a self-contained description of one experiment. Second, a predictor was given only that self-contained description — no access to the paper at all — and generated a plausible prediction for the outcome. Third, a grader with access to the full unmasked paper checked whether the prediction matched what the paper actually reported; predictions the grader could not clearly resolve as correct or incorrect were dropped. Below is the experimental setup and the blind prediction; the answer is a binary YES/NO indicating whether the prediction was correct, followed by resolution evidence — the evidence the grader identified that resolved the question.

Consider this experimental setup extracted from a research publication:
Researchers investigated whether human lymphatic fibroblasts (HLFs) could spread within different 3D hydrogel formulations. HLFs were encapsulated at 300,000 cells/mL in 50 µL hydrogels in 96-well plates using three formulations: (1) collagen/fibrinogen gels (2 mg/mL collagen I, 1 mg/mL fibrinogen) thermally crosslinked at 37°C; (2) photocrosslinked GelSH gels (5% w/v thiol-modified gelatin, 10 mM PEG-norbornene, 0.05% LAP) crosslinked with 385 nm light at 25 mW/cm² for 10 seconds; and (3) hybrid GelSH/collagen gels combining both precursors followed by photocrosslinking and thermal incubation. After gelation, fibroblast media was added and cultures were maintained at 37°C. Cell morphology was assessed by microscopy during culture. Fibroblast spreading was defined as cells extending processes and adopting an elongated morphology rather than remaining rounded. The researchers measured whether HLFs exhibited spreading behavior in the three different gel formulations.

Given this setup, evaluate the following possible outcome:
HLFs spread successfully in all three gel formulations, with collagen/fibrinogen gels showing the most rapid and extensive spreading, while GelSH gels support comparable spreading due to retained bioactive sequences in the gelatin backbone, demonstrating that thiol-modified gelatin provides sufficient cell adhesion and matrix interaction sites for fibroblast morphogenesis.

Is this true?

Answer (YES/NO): NO